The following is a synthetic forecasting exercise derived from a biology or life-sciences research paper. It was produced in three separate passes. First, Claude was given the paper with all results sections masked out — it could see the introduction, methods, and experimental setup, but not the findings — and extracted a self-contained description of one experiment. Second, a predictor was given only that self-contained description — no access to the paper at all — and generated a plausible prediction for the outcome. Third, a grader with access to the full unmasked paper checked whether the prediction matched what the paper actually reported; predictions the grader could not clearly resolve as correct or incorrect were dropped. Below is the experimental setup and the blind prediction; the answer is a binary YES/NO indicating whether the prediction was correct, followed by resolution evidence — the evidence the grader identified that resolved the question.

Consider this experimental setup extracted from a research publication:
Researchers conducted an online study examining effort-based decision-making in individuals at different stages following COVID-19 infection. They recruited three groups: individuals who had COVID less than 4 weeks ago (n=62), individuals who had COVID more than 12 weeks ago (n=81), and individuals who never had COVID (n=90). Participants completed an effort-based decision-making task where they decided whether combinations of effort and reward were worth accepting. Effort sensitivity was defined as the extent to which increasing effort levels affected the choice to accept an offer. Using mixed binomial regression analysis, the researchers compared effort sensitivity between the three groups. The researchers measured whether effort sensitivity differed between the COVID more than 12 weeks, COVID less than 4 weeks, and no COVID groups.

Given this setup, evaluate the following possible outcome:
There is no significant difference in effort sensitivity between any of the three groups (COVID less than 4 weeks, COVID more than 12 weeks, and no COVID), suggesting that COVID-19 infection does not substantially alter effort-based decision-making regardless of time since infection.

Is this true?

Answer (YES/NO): YES